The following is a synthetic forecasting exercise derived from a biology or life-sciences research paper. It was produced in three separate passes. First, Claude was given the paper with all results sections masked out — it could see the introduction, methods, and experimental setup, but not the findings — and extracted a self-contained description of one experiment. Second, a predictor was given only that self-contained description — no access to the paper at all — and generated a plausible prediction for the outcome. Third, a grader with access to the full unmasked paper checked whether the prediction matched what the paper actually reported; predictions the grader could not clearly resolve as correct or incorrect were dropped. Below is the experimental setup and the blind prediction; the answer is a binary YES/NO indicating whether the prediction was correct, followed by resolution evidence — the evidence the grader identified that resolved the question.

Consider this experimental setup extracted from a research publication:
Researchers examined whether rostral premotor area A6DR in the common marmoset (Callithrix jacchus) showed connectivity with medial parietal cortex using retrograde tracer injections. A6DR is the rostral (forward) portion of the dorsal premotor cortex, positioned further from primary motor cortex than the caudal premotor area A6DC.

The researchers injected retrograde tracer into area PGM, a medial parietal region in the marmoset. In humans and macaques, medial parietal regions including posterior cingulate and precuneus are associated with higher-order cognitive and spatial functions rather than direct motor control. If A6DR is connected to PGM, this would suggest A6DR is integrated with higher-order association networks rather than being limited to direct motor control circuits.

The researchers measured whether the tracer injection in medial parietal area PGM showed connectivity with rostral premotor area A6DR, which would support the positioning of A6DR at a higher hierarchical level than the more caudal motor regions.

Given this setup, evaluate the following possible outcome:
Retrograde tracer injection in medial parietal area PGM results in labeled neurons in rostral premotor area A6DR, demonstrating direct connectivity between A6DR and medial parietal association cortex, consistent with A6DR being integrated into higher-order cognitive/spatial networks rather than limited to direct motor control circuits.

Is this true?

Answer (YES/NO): YES